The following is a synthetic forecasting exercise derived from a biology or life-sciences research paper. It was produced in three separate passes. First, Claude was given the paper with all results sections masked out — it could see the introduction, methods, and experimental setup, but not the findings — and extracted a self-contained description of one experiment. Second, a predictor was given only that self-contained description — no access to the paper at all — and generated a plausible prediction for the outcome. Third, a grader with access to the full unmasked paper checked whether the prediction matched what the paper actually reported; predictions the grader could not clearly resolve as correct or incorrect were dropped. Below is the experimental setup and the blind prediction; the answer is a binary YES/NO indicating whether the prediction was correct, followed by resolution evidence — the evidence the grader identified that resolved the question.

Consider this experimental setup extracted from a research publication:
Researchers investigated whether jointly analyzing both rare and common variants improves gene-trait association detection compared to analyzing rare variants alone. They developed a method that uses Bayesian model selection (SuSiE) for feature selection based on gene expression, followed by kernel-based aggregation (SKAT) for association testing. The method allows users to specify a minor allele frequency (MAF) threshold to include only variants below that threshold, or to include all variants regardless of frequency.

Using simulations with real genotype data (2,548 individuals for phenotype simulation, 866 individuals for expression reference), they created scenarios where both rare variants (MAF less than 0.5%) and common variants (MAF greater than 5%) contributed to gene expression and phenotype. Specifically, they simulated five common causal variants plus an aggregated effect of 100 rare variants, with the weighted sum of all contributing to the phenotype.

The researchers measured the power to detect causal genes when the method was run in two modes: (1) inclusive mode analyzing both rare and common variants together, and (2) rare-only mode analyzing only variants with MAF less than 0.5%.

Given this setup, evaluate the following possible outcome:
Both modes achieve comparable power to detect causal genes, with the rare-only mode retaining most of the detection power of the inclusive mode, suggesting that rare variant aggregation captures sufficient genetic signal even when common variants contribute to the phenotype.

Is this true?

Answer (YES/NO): NO